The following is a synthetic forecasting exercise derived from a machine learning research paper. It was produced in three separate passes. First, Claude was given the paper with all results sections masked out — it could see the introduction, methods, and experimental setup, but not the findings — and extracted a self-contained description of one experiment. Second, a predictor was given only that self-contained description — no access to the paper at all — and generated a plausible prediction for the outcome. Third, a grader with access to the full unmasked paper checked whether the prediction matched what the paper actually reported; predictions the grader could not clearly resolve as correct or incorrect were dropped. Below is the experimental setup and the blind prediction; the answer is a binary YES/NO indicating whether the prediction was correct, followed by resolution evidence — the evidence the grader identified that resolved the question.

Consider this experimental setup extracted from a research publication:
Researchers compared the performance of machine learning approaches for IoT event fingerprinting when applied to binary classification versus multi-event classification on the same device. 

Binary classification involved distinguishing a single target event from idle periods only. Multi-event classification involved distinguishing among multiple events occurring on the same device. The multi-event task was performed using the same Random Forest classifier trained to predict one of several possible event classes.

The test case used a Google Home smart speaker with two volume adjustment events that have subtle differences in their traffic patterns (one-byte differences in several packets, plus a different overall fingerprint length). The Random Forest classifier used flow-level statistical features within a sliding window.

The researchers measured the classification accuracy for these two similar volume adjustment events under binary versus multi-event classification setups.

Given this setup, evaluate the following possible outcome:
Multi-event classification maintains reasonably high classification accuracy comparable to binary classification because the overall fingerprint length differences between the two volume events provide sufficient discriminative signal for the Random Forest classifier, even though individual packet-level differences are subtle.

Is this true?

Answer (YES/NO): NO